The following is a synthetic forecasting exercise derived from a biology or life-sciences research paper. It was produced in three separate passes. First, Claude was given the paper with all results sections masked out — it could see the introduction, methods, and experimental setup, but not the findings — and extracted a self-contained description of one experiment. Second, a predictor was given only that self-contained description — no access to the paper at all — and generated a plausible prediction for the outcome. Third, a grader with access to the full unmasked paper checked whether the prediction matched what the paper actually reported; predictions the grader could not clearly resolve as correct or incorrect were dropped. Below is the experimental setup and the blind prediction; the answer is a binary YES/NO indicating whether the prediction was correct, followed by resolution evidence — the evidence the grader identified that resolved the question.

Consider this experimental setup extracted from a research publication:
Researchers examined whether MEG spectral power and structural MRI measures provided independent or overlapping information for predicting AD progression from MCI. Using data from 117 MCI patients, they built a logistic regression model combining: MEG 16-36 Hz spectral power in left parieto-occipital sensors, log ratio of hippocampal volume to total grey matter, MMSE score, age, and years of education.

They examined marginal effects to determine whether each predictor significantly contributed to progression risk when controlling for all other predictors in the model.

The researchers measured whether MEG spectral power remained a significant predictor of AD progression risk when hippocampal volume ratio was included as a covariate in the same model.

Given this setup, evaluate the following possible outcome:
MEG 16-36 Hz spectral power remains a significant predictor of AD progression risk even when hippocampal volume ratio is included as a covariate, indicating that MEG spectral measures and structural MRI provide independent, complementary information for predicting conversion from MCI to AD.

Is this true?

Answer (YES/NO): YES